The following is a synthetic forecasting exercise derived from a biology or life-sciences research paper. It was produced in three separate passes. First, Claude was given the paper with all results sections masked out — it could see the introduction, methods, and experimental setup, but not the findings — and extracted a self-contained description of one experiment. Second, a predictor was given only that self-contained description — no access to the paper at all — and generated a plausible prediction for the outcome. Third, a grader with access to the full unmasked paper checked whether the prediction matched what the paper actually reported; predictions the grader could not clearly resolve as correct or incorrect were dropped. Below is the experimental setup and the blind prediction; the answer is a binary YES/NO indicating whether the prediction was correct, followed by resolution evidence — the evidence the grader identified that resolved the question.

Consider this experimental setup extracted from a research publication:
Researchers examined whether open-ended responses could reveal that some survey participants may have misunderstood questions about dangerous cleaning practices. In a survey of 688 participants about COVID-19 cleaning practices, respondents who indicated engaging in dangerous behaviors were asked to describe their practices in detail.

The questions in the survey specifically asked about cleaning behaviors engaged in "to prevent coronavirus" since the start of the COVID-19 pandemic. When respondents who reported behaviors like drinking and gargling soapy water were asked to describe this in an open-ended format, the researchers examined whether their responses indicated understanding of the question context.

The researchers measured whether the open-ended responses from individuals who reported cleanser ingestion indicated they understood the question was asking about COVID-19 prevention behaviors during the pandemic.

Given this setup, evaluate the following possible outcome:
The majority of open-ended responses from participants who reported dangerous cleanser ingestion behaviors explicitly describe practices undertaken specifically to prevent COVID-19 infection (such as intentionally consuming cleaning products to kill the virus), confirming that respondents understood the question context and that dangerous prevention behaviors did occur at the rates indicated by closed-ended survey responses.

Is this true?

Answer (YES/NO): NO